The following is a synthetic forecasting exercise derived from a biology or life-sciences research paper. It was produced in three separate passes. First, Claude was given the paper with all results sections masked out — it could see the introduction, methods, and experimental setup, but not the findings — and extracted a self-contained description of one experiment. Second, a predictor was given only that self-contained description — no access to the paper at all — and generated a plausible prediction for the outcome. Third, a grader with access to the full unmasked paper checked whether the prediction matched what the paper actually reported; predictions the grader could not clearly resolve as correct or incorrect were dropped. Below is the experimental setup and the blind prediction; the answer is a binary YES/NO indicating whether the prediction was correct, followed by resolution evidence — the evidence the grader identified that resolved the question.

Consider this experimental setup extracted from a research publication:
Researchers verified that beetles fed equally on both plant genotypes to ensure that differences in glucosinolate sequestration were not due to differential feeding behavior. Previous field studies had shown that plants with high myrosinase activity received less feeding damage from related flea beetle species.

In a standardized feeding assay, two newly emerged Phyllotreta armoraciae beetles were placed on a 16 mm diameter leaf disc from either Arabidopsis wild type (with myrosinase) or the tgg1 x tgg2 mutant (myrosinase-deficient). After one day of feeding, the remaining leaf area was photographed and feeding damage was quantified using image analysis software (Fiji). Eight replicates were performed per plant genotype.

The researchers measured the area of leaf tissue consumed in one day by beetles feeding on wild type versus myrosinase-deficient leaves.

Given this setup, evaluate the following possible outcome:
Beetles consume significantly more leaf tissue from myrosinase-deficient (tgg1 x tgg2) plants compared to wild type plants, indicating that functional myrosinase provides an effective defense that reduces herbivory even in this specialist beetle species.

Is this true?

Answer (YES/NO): NO